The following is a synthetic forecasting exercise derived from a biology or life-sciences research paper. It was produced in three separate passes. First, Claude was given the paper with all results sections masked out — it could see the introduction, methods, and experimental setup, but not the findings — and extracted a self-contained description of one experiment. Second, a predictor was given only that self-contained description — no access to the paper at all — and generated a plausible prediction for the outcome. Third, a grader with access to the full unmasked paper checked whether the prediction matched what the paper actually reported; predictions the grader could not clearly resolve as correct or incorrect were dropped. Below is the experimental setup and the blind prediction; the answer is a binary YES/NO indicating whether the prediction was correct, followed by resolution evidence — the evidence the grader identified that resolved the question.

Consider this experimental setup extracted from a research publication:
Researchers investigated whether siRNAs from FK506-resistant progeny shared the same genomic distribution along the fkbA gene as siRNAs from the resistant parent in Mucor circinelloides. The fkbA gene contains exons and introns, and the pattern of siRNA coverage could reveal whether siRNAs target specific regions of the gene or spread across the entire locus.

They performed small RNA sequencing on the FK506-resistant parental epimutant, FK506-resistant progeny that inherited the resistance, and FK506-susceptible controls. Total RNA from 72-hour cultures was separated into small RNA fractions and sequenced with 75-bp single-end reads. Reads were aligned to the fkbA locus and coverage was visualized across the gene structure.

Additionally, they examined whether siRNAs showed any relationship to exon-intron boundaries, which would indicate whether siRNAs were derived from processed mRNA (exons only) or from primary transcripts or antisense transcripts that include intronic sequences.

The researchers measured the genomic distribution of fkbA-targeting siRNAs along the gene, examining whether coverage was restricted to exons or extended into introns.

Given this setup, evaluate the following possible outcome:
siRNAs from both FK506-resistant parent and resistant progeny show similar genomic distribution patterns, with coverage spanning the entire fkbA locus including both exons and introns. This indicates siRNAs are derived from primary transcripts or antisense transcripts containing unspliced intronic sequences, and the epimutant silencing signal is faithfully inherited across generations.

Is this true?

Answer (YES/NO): NO